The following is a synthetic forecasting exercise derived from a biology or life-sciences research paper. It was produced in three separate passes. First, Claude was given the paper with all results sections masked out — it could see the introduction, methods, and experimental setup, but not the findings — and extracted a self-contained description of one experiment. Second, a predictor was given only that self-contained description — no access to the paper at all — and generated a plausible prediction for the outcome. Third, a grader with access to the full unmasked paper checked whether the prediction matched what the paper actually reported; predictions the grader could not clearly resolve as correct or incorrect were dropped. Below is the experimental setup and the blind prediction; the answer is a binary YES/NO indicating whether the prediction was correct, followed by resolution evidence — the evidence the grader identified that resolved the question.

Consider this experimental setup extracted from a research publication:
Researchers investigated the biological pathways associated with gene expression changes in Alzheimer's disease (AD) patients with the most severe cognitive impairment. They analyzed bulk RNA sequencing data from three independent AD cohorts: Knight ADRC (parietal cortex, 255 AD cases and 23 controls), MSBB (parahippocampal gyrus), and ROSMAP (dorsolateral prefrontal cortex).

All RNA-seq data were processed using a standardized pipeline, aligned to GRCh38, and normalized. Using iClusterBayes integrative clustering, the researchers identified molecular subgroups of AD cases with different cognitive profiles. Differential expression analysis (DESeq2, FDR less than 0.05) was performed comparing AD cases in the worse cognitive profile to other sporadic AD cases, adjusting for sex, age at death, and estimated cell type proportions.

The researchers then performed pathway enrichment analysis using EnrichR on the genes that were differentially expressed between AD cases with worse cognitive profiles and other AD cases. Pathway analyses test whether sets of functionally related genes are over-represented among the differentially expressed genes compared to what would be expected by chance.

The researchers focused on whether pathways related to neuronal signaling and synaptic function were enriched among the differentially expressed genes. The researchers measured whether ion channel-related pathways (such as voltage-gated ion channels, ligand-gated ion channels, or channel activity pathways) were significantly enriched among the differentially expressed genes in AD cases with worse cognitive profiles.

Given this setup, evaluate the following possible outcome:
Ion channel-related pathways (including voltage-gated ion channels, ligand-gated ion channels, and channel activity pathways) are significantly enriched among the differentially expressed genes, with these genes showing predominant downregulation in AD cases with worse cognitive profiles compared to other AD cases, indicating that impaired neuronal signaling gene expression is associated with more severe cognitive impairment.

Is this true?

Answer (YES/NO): YES